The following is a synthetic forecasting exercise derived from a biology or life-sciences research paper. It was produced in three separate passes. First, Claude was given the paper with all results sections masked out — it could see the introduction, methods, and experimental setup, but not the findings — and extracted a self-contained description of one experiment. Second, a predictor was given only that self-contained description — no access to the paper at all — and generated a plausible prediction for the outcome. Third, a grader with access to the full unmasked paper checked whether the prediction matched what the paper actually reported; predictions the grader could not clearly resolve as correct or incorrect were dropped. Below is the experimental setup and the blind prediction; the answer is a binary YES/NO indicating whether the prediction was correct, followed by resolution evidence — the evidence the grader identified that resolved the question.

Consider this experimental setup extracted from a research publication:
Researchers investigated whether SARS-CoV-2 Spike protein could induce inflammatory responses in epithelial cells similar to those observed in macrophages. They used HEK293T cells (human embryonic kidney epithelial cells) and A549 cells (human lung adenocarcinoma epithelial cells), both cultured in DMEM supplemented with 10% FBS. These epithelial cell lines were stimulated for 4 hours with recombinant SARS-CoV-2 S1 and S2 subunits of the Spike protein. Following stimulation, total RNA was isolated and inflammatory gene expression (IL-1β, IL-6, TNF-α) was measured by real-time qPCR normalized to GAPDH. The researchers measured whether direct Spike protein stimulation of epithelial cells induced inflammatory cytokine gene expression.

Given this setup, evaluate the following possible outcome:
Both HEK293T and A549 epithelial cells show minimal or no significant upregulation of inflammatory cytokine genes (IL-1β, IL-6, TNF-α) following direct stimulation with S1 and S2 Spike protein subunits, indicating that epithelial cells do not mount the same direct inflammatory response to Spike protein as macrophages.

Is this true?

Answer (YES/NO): YES